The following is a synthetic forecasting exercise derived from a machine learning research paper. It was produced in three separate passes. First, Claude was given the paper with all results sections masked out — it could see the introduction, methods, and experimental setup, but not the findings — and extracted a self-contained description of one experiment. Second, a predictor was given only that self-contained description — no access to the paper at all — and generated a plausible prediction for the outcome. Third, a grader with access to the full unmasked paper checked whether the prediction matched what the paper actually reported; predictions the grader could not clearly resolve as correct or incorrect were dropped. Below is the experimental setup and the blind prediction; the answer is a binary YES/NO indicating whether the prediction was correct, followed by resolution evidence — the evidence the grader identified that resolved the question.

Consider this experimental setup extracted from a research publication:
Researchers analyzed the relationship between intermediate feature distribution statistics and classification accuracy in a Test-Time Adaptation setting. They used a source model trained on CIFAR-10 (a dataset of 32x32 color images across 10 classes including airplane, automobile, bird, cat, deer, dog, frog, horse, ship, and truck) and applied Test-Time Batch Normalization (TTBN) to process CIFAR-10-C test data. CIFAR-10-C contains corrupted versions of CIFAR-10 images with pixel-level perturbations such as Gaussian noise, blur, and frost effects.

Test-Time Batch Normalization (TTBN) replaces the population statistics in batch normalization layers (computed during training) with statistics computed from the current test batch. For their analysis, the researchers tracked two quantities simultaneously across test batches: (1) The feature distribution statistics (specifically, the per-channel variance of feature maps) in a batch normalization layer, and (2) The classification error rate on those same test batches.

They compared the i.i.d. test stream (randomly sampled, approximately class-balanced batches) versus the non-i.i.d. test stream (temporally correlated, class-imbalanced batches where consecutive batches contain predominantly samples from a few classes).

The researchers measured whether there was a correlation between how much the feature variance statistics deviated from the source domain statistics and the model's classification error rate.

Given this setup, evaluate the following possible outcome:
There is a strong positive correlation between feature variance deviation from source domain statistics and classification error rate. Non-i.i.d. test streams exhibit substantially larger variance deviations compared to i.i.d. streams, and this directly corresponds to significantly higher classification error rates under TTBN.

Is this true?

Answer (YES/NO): YES